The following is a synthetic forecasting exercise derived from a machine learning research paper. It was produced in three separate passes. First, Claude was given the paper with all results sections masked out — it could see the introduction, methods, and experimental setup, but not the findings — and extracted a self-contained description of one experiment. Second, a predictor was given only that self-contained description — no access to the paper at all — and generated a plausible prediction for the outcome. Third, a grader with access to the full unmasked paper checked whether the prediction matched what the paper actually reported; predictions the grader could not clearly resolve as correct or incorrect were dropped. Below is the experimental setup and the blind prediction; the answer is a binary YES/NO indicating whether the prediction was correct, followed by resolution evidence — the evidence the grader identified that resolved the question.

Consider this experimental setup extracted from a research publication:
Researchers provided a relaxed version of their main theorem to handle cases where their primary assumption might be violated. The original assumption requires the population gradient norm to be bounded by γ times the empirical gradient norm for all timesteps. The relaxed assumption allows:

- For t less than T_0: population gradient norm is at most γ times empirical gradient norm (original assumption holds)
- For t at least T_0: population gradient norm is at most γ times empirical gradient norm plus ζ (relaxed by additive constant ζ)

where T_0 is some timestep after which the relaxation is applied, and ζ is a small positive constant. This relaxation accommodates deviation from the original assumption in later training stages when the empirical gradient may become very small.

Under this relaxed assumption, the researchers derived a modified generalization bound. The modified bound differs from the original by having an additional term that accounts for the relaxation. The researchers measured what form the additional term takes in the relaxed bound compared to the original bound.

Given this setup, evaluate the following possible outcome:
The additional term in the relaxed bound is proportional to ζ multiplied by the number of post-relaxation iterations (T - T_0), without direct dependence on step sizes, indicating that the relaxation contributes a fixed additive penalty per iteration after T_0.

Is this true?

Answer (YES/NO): NO